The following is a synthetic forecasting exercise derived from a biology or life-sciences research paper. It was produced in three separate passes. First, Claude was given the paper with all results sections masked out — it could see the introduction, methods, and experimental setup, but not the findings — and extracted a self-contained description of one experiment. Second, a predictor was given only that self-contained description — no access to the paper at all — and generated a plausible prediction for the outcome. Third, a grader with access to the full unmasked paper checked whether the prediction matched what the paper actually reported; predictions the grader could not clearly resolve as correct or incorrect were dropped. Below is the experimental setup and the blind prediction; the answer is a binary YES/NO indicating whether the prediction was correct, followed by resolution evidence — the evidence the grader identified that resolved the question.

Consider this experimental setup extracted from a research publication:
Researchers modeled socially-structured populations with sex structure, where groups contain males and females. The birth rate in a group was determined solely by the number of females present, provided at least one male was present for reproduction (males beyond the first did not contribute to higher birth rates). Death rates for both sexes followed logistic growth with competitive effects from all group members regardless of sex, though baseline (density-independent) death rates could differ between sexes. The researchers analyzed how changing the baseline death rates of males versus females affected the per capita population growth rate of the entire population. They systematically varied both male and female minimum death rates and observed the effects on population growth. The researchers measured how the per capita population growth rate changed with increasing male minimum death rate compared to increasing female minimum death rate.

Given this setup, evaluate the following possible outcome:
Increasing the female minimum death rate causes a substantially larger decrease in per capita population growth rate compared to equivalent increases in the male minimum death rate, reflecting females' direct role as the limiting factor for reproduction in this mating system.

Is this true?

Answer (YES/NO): NO